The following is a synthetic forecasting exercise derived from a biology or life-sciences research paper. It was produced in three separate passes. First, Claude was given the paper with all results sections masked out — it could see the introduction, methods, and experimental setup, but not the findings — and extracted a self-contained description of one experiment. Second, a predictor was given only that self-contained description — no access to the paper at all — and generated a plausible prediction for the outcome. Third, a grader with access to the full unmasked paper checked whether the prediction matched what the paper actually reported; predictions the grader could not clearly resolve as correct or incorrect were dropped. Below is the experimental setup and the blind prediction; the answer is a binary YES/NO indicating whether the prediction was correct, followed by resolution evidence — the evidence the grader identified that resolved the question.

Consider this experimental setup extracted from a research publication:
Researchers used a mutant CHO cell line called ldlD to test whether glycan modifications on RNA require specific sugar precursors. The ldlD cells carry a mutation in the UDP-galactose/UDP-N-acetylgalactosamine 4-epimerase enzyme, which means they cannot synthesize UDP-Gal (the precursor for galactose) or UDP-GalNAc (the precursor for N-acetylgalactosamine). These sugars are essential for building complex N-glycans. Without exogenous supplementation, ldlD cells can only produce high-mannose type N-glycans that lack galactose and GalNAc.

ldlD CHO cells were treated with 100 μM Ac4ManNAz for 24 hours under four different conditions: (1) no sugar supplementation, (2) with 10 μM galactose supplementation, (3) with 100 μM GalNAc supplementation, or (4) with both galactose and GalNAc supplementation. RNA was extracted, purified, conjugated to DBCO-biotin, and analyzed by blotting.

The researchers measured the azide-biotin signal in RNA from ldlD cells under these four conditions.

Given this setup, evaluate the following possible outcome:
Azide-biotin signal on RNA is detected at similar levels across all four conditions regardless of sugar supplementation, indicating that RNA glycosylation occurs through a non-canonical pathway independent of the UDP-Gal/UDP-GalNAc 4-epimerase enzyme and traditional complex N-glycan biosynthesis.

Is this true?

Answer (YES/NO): NO